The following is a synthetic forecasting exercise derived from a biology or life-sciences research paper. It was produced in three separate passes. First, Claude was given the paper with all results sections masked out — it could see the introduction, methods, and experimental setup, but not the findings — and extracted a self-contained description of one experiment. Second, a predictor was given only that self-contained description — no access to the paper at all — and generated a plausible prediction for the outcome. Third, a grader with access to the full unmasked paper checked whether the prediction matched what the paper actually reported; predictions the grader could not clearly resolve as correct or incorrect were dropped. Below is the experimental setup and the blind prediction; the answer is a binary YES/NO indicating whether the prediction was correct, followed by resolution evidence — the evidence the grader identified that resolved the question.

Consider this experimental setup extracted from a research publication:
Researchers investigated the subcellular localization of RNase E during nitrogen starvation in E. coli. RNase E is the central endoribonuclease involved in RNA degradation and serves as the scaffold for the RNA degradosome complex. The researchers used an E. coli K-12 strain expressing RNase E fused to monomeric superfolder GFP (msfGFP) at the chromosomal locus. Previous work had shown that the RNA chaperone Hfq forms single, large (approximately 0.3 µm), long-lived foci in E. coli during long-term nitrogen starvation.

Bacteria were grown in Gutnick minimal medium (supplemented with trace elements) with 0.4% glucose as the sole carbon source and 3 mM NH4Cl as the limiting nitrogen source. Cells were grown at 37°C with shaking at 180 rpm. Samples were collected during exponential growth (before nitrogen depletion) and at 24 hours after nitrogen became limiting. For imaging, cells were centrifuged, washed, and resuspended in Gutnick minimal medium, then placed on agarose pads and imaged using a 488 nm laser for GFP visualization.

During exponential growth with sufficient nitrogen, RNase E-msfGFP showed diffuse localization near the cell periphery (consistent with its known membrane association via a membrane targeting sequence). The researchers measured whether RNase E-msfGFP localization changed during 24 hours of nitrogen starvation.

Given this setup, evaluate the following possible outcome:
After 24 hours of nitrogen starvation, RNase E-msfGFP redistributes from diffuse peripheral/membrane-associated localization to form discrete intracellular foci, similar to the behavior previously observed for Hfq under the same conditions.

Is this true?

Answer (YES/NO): YES